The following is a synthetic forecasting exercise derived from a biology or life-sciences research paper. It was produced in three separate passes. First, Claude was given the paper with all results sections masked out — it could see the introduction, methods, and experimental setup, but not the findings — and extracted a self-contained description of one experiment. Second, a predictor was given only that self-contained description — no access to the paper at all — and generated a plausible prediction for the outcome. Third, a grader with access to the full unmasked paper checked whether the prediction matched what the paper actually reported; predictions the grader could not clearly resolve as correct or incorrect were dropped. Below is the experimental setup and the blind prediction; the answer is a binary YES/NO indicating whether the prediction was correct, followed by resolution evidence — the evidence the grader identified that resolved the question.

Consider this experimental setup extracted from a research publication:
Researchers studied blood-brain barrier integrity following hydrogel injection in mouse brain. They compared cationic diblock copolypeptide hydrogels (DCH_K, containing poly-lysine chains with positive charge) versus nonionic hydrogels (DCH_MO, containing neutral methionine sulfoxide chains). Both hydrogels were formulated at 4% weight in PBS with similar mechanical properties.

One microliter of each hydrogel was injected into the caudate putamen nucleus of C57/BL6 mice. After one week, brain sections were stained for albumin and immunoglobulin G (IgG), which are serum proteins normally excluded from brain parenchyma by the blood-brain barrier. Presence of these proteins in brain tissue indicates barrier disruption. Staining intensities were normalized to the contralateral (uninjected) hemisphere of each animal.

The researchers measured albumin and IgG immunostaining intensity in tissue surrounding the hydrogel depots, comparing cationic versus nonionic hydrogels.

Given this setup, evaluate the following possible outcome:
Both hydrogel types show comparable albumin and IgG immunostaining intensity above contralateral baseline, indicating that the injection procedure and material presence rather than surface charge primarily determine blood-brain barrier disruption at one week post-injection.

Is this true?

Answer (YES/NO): NO